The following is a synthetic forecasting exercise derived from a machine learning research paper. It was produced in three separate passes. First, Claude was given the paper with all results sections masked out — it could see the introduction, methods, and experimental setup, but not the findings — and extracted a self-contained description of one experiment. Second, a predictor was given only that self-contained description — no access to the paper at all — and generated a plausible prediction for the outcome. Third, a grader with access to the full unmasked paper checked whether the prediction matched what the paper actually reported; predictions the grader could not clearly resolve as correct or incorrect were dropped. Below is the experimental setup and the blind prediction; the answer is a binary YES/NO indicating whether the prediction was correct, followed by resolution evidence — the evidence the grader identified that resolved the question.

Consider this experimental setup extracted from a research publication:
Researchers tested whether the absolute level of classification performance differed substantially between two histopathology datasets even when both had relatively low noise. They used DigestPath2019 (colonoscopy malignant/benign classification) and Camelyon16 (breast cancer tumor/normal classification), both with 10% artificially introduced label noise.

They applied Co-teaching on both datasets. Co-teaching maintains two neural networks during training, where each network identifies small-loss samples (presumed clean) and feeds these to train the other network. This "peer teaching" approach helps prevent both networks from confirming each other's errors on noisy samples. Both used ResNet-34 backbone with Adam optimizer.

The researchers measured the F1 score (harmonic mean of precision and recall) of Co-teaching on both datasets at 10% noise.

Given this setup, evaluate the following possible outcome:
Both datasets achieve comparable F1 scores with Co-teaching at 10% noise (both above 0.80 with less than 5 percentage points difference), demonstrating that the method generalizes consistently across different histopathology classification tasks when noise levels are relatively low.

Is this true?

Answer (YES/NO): NO